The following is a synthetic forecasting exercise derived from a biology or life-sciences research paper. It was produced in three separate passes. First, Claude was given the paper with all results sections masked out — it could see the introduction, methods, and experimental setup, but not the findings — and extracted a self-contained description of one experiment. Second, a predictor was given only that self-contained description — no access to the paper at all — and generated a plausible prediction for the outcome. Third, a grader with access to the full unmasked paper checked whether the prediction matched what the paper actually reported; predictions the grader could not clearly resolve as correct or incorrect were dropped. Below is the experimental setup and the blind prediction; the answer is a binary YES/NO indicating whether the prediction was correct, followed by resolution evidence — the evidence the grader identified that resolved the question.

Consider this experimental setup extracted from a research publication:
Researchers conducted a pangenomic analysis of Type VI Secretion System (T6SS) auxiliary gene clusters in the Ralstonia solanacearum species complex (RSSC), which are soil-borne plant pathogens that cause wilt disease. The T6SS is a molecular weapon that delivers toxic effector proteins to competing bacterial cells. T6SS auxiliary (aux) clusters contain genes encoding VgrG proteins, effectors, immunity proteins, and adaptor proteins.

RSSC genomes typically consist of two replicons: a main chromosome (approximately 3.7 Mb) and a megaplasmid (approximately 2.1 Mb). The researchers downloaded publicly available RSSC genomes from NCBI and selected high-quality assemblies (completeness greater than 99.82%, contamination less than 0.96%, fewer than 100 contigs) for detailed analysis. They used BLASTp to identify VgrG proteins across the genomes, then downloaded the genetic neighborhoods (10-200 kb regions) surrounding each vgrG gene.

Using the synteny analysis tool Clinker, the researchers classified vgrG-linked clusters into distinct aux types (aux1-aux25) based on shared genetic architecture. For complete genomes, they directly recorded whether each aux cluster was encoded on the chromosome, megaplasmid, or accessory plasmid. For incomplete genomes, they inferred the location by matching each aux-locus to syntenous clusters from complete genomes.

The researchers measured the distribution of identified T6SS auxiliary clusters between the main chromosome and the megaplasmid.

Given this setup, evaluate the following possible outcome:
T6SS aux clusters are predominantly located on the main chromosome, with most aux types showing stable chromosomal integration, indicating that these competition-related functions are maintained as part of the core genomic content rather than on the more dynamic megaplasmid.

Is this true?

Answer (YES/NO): NO